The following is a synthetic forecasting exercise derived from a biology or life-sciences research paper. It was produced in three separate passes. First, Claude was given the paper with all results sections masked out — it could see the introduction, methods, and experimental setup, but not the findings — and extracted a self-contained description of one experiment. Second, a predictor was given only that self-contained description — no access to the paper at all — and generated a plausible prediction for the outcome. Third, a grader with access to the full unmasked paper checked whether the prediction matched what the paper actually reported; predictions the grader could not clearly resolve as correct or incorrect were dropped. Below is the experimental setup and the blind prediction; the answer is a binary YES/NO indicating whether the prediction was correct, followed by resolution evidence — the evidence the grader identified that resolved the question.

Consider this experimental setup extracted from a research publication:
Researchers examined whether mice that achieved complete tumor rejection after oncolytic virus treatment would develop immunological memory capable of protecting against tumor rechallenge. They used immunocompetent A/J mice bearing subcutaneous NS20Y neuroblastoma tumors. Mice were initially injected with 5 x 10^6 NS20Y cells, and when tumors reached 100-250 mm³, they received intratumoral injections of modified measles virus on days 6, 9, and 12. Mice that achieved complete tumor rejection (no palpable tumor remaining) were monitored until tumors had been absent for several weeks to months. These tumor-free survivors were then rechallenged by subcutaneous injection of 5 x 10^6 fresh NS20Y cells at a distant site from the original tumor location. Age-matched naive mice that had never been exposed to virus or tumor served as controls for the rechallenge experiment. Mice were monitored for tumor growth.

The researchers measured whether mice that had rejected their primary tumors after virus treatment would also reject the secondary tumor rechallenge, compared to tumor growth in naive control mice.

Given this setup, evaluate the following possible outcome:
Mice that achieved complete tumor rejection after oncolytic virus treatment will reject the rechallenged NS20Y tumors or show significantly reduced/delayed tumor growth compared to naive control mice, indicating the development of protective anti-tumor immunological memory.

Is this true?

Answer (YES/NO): YES